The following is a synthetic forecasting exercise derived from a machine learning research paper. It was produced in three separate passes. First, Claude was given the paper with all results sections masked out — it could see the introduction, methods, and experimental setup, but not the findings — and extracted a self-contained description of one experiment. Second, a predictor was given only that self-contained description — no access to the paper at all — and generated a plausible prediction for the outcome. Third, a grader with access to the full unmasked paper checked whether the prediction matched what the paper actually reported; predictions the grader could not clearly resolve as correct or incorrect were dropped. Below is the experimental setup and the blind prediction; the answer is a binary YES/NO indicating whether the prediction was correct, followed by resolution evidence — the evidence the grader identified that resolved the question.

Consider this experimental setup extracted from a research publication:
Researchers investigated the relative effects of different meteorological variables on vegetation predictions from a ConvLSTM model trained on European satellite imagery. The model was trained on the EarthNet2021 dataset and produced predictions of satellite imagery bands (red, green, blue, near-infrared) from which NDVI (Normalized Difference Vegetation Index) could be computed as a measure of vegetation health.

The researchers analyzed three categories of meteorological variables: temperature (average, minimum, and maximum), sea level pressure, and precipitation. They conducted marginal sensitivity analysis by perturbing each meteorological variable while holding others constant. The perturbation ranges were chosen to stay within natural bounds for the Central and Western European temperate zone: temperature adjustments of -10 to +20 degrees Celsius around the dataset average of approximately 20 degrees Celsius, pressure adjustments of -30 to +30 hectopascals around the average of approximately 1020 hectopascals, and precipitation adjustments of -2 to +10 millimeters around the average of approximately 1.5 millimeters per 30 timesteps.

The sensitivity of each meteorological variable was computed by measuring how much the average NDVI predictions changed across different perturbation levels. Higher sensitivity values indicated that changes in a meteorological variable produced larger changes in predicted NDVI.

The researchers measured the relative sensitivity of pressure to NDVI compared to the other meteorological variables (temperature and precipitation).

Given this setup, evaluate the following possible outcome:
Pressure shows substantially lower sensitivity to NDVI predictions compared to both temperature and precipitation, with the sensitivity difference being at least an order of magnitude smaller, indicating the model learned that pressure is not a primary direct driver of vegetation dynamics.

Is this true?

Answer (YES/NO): NO